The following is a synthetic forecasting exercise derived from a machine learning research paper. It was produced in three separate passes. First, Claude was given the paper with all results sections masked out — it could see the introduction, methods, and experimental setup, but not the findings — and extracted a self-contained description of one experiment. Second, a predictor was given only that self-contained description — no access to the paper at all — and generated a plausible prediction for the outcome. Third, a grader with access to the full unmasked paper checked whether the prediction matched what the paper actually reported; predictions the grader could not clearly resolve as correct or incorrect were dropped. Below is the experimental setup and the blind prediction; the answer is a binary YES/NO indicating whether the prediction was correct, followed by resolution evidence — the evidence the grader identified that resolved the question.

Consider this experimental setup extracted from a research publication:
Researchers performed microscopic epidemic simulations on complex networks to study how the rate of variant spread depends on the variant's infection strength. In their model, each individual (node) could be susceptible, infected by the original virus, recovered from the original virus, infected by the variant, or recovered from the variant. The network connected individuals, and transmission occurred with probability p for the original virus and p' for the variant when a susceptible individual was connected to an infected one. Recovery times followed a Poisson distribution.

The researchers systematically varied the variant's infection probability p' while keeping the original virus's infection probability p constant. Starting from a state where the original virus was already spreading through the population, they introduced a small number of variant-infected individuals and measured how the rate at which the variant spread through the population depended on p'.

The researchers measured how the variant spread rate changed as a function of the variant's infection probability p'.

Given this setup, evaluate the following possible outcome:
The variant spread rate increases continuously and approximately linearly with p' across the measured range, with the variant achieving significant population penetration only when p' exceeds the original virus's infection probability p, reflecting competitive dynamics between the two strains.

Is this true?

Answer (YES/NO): NO